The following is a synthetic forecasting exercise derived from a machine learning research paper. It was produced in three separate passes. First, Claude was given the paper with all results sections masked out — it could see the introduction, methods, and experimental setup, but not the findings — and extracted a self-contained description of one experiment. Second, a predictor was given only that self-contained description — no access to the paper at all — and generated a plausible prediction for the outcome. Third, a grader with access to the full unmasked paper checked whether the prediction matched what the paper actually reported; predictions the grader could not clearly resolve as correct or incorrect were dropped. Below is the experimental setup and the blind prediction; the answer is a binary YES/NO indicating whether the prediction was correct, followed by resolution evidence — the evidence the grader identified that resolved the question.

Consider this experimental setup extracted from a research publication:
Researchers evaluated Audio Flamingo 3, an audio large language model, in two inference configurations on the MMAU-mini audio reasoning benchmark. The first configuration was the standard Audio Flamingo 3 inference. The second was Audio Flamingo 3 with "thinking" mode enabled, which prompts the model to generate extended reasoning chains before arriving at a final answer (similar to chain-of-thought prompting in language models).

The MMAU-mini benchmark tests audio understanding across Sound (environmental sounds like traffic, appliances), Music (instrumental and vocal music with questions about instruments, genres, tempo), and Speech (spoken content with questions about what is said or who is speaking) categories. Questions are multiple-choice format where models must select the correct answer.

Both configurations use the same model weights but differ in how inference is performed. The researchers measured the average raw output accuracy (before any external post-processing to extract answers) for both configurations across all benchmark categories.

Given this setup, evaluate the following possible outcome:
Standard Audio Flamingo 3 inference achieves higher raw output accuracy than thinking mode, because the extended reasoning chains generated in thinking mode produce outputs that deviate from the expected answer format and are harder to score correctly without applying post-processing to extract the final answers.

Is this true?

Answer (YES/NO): YES